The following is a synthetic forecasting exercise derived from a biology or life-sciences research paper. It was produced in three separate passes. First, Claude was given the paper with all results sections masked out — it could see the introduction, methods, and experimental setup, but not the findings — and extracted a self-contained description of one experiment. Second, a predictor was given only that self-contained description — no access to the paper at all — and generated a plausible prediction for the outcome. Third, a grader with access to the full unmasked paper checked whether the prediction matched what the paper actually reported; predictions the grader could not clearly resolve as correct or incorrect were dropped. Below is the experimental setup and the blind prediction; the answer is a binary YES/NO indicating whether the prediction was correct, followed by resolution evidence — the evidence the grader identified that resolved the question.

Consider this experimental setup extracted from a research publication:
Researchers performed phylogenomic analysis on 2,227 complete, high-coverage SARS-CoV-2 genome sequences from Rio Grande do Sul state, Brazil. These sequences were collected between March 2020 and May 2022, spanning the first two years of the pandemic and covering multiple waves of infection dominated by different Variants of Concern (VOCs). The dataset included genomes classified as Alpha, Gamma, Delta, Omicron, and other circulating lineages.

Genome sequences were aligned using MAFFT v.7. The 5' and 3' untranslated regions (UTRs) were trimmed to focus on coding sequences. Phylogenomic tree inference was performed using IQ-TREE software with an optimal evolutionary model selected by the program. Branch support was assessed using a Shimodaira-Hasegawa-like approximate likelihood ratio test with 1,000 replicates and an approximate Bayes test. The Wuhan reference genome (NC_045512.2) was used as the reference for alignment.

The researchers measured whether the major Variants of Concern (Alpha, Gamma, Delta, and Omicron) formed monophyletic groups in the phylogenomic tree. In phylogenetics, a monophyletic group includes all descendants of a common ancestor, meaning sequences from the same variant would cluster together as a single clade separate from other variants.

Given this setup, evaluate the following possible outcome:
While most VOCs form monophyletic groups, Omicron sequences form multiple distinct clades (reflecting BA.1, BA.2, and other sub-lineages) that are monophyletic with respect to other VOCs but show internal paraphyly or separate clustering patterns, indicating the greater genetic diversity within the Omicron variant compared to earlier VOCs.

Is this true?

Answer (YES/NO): NO